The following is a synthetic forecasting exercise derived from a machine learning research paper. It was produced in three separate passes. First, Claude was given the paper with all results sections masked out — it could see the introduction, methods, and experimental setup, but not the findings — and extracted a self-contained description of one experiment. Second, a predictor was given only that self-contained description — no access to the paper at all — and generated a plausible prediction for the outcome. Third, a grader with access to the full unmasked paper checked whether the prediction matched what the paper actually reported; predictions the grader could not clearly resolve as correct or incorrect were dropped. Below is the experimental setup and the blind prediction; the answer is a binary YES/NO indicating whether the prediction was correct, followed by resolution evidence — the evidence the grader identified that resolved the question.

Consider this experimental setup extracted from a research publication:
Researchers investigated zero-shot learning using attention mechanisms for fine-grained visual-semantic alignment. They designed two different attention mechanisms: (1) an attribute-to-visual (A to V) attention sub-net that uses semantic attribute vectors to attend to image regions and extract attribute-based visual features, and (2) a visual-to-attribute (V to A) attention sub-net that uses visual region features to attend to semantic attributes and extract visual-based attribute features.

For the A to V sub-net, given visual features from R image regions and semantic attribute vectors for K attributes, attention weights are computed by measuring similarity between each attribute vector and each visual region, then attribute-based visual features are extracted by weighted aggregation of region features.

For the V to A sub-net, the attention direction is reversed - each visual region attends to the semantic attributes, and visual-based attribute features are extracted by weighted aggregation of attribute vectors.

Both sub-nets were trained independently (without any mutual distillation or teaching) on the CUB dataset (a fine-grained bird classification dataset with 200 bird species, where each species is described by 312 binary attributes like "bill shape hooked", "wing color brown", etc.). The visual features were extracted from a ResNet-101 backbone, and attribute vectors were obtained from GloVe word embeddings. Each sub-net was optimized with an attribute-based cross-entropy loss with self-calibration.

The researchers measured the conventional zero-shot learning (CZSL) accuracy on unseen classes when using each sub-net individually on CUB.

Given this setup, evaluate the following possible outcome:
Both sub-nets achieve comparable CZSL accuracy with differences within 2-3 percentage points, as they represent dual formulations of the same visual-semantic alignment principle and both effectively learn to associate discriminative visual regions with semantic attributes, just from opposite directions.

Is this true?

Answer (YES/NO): NO